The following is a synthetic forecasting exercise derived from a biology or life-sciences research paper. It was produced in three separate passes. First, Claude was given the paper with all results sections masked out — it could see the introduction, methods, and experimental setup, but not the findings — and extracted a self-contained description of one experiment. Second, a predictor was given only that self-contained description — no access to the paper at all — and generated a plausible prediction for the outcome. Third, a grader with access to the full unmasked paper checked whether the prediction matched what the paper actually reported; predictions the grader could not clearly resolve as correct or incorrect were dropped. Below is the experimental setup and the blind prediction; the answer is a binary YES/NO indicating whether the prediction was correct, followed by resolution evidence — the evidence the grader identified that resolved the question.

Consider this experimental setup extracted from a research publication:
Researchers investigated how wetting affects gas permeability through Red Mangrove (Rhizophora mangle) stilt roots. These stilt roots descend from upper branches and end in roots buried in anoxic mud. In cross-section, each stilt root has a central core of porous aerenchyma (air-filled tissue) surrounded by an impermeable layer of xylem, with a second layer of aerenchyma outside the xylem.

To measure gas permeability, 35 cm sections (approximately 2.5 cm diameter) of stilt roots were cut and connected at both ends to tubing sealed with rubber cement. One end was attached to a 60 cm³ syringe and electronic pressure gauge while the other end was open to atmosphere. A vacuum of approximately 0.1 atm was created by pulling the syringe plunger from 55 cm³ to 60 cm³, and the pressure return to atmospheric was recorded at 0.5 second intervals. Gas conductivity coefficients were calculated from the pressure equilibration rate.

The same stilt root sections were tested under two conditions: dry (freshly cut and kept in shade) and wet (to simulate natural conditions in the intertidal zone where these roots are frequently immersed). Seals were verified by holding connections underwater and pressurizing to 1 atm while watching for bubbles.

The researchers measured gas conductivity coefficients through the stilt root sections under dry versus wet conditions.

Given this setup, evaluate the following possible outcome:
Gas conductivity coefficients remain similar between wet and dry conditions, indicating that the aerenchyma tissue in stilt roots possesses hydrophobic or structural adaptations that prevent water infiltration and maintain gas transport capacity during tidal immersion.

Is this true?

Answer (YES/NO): NO